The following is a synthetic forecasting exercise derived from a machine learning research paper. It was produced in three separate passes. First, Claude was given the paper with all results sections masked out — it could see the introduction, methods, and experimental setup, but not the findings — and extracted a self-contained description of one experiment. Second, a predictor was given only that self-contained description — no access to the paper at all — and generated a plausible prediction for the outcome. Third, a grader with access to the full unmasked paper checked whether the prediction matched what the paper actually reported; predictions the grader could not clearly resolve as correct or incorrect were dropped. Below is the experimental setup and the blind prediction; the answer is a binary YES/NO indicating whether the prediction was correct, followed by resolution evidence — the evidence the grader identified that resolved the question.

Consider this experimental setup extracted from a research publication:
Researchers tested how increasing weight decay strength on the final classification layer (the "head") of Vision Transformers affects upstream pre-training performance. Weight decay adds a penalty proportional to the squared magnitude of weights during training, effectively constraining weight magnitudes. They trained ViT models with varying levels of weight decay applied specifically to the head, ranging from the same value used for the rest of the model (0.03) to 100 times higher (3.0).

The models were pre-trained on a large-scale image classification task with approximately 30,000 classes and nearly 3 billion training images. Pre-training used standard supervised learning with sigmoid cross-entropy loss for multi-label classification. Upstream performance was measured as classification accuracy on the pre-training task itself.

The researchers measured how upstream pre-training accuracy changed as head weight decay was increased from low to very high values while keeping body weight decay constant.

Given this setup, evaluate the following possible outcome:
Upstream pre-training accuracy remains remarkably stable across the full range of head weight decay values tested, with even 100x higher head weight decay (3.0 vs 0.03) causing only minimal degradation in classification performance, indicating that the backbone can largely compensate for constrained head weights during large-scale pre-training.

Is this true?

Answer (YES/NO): NO